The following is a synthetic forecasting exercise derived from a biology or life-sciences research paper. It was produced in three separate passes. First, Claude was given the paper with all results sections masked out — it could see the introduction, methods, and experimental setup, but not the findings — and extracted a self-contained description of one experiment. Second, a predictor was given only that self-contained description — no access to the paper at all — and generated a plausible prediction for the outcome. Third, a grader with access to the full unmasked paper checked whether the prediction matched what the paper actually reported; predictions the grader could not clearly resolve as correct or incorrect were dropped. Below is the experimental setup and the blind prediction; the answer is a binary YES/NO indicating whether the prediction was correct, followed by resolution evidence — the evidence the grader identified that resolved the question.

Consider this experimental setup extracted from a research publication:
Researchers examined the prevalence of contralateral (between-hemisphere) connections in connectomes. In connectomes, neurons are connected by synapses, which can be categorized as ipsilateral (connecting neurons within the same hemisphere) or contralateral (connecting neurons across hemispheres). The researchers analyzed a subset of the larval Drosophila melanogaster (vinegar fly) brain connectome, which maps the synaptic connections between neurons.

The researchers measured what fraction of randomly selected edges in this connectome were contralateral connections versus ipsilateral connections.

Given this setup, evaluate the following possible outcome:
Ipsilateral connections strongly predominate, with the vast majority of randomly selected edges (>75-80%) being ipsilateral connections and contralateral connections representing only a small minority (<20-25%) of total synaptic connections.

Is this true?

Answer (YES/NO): NO